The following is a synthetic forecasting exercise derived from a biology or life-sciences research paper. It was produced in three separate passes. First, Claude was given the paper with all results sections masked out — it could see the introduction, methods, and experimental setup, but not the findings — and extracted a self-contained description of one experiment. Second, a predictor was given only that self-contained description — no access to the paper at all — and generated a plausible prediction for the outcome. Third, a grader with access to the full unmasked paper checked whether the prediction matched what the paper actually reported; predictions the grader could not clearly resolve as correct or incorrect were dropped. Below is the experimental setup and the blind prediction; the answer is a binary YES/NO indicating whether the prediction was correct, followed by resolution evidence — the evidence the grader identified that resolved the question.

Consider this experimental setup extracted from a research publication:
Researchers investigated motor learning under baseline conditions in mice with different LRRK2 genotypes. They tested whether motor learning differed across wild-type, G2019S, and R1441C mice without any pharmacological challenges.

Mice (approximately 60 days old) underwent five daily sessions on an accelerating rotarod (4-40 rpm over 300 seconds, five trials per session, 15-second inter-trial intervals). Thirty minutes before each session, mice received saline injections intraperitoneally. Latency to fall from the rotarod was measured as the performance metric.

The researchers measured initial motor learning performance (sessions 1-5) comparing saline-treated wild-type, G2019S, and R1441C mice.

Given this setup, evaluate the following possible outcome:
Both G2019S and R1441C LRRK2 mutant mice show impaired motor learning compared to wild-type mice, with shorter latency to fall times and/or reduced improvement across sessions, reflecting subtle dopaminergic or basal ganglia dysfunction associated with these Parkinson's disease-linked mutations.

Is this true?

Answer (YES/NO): NO